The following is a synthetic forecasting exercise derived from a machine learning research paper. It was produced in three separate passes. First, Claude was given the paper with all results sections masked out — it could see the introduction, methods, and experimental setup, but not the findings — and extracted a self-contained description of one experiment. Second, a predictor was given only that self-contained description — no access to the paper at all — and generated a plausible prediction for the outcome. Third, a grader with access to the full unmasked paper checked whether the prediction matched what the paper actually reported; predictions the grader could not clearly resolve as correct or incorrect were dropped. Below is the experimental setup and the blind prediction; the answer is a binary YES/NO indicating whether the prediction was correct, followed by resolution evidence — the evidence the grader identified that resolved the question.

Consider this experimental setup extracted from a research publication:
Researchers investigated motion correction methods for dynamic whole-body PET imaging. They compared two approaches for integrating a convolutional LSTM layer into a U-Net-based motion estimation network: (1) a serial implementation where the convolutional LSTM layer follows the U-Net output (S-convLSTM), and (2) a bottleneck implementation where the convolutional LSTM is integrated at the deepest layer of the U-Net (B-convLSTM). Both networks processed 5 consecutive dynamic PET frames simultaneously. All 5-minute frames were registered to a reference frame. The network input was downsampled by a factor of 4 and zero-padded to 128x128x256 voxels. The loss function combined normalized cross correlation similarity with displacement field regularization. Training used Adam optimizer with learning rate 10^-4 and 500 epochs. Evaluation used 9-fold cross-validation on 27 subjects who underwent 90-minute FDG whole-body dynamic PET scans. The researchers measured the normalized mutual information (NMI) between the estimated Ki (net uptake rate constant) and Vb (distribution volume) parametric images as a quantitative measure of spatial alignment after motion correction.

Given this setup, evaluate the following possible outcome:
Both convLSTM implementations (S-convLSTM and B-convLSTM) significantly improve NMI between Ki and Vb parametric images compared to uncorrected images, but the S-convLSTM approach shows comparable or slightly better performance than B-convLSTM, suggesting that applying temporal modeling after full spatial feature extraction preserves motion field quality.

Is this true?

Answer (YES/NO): NO